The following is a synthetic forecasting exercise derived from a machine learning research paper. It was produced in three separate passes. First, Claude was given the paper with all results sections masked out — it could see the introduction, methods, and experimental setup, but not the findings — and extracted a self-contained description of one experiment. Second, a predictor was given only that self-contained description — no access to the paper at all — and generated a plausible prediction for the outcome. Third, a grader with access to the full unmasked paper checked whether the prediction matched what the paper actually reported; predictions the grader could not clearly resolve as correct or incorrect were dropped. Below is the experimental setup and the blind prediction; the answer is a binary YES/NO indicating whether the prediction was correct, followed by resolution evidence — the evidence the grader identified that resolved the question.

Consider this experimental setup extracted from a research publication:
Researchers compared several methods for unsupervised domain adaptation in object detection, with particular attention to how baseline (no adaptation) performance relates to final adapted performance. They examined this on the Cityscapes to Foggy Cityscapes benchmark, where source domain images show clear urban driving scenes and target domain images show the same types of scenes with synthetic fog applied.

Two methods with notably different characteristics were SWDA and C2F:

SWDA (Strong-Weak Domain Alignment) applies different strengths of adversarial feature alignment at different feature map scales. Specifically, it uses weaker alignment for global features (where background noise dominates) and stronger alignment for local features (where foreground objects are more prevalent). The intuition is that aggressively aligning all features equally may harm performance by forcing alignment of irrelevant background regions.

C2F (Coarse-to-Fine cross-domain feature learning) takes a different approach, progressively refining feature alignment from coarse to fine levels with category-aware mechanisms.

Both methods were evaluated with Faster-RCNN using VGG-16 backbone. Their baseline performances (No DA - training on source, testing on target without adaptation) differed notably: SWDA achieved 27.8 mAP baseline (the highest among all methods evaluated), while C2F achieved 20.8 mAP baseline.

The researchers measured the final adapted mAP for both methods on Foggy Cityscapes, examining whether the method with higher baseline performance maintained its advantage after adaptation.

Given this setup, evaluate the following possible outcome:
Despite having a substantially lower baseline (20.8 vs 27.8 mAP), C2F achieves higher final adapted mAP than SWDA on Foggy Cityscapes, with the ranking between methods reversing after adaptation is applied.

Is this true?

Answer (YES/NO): YES